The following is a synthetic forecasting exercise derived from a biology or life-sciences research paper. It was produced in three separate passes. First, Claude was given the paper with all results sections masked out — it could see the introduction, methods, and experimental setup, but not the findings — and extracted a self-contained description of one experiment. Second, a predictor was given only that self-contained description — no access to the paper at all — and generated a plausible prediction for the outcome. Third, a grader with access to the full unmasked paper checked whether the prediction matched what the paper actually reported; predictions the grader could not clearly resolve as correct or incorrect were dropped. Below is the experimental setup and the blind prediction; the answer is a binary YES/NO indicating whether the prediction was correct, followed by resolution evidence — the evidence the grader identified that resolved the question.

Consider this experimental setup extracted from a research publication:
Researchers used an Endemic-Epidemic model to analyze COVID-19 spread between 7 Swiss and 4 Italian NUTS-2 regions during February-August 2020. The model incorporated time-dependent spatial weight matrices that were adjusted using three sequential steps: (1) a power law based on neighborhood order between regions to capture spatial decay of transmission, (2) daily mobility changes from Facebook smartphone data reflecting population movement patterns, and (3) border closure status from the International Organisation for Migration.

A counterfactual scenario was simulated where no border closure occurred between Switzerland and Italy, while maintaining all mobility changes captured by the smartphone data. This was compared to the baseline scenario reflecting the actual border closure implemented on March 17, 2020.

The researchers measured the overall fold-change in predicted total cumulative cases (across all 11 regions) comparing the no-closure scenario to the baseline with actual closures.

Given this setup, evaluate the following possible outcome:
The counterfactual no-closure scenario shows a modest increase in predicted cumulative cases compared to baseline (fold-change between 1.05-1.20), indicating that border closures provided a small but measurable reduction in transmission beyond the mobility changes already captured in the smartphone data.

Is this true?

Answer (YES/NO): NO